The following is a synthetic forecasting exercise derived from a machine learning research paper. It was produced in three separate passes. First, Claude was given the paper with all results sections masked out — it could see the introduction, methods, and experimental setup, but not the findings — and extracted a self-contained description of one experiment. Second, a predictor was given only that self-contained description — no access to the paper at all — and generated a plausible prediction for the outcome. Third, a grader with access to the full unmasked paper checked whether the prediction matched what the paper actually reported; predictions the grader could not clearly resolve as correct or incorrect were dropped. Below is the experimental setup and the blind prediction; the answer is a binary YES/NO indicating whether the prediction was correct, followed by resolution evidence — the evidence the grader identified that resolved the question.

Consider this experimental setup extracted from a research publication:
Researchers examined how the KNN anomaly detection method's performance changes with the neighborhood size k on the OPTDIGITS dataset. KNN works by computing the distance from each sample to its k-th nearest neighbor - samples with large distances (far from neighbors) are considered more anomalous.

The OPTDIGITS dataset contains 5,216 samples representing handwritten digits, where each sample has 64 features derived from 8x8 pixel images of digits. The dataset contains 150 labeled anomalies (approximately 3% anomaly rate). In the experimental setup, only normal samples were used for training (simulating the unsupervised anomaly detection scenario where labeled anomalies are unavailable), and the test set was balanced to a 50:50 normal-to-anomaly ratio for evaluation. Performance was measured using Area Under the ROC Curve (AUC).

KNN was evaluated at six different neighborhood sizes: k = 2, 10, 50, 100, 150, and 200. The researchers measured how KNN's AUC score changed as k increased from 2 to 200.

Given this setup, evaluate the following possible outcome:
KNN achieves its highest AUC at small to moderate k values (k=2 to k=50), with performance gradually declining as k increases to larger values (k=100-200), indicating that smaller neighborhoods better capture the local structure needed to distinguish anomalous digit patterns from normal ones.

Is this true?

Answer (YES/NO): YES